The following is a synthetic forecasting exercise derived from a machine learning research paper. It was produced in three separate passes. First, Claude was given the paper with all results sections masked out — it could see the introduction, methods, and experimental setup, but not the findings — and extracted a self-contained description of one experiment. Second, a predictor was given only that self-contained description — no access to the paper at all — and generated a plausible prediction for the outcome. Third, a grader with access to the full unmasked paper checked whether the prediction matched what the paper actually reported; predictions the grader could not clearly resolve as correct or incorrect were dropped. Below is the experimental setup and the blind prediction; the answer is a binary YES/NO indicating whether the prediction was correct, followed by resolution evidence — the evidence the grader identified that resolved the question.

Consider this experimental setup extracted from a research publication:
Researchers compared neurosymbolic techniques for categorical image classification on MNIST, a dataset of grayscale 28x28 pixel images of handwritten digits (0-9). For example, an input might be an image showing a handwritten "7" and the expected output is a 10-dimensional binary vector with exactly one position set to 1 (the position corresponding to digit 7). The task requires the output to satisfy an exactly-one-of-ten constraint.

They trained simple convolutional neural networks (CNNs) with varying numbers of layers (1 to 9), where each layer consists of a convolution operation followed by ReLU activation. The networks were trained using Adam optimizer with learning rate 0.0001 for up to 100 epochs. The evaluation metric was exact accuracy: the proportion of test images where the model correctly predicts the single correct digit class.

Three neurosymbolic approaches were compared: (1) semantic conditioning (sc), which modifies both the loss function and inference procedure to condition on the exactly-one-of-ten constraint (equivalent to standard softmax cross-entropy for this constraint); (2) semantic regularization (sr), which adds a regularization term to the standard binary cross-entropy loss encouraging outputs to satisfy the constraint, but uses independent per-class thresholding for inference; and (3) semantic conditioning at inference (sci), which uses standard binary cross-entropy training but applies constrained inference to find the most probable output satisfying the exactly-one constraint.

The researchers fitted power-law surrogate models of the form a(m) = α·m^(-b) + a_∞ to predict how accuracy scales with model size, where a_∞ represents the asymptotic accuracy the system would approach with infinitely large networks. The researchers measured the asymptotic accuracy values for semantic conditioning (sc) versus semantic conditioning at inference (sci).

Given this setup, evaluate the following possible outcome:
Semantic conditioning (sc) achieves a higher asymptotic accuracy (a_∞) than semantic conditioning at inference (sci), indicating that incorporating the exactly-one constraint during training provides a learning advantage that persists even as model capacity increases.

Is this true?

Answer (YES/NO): NO